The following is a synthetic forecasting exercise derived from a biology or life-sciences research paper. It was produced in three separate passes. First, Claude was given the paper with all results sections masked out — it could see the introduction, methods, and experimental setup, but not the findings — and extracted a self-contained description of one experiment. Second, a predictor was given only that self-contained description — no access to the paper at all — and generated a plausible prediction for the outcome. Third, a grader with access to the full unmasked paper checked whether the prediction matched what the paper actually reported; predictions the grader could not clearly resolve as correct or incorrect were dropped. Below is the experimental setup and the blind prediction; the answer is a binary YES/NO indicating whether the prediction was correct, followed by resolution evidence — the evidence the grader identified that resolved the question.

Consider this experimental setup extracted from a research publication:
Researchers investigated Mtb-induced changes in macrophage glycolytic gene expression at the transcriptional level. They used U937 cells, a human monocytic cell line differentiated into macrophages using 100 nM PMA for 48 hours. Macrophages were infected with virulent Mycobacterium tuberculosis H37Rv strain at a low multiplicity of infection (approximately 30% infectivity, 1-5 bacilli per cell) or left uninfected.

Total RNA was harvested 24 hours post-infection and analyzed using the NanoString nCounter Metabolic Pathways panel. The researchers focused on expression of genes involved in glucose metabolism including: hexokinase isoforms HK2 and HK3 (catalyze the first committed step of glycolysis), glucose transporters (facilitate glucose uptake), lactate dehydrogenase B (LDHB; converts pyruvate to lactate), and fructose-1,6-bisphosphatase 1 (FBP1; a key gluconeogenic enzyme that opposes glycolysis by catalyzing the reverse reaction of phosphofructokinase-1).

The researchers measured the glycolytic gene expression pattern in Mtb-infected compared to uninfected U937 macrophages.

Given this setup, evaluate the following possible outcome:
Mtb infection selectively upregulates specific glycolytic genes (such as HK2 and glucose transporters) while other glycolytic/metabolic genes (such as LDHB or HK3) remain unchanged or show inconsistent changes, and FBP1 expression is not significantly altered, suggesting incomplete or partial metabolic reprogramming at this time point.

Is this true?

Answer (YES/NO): NO